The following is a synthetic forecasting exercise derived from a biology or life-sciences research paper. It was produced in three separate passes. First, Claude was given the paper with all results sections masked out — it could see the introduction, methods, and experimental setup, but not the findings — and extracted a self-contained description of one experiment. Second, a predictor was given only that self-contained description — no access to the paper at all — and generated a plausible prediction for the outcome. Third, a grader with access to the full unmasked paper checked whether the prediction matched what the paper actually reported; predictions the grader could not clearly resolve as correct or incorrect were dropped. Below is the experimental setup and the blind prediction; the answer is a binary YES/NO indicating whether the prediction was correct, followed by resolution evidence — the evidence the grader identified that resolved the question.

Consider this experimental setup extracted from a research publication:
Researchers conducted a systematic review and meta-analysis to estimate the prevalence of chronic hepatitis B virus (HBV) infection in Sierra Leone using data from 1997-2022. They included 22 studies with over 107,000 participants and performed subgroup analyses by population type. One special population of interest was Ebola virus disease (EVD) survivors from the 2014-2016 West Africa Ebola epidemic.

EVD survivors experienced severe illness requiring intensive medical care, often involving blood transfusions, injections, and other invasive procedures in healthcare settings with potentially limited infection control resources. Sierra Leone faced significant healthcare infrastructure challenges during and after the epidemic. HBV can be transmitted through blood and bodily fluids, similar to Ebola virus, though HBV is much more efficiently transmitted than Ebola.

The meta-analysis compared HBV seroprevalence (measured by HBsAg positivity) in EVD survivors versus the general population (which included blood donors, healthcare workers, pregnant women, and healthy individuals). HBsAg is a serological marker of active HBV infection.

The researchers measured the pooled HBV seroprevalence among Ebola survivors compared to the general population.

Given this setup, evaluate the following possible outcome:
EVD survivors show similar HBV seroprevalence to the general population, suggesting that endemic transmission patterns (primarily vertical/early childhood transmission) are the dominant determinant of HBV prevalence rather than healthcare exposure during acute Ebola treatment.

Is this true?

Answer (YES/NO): NO